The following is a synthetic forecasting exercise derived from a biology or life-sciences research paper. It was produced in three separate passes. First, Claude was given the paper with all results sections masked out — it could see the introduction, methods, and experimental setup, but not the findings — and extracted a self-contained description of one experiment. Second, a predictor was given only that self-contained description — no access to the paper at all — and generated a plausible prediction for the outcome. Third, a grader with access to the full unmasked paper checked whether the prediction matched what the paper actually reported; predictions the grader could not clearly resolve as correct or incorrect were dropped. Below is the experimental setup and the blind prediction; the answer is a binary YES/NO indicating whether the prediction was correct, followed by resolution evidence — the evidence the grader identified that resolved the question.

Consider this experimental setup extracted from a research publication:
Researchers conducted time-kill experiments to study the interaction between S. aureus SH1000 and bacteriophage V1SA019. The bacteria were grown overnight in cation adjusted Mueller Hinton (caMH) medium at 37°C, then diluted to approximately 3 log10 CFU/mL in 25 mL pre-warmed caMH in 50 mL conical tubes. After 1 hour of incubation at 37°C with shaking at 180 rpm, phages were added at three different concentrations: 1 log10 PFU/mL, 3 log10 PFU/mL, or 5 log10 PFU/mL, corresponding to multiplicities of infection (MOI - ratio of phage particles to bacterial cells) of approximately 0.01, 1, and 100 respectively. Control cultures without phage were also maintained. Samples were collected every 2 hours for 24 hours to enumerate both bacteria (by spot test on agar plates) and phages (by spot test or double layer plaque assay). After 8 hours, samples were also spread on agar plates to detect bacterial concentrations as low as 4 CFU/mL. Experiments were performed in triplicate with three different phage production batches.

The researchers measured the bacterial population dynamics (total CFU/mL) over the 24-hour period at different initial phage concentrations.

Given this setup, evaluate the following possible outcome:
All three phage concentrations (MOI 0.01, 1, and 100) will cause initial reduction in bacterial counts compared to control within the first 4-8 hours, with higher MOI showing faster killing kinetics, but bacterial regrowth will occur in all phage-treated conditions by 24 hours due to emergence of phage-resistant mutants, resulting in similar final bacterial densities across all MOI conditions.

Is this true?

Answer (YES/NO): NO